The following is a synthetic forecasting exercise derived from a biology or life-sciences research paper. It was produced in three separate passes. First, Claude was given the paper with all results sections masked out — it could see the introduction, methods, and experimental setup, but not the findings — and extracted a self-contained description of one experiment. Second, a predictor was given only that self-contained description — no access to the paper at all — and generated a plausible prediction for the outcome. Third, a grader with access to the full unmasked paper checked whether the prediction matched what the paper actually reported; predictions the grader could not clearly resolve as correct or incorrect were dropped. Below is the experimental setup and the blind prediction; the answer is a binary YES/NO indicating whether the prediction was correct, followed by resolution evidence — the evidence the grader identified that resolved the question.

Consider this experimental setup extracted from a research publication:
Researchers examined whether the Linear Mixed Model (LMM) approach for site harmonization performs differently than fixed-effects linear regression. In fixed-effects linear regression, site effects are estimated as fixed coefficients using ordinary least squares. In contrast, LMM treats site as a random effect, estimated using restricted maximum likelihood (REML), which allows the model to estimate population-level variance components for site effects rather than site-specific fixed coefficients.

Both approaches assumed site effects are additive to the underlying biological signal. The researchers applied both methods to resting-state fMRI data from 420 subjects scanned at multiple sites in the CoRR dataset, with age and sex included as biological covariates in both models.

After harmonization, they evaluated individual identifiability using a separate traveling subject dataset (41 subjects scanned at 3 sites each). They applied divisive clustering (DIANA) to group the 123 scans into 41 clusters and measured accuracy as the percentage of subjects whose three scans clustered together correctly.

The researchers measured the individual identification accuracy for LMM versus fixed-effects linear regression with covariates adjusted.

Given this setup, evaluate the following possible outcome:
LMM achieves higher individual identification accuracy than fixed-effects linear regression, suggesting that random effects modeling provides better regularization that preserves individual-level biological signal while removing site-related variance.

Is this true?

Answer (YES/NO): NO